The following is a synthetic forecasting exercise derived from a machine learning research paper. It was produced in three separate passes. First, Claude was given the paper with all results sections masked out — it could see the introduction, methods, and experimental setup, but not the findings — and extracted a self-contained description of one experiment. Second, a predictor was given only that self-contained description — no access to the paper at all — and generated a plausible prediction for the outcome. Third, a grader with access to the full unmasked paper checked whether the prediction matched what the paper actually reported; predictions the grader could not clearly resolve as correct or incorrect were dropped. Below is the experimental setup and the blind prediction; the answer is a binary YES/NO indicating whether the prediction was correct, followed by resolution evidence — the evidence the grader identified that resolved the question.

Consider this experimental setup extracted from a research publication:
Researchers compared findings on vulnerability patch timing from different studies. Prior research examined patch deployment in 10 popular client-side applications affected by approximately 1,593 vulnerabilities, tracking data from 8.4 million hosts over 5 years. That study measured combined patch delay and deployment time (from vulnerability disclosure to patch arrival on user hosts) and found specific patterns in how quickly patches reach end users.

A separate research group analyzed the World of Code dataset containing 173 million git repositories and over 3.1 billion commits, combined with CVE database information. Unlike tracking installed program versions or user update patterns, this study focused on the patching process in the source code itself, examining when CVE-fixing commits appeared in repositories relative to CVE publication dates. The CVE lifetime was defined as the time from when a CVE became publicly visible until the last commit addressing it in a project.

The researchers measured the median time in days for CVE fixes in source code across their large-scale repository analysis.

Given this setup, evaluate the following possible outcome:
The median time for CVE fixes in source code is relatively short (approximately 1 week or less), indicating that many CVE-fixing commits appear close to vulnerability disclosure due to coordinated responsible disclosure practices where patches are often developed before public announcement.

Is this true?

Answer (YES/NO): NO